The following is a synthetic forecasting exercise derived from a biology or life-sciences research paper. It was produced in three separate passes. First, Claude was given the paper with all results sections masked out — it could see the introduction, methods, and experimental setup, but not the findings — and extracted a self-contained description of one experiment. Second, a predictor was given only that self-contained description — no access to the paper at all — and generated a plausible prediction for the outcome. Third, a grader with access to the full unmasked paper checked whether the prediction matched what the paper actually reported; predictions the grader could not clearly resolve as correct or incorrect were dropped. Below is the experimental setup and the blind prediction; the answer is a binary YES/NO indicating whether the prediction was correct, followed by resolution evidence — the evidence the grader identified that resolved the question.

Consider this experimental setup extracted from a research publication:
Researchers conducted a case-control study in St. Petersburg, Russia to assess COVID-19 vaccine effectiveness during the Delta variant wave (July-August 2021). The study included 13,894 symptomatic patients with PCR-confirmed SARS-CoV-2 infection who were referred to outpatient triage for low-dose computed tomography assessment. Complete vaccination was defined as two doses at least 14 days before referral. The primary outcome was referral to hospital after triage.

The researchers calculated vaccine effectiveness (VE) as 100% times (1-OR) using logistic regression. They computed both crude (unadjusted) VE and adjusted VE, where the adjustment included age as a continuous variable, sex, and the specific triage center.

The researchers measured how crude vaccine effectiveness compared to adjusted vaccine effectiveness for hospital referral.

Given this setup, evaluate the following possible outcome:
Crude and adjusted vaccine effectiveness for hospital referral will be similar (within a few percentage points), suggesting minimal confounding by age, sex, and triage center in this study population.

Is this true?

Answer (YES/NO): NO